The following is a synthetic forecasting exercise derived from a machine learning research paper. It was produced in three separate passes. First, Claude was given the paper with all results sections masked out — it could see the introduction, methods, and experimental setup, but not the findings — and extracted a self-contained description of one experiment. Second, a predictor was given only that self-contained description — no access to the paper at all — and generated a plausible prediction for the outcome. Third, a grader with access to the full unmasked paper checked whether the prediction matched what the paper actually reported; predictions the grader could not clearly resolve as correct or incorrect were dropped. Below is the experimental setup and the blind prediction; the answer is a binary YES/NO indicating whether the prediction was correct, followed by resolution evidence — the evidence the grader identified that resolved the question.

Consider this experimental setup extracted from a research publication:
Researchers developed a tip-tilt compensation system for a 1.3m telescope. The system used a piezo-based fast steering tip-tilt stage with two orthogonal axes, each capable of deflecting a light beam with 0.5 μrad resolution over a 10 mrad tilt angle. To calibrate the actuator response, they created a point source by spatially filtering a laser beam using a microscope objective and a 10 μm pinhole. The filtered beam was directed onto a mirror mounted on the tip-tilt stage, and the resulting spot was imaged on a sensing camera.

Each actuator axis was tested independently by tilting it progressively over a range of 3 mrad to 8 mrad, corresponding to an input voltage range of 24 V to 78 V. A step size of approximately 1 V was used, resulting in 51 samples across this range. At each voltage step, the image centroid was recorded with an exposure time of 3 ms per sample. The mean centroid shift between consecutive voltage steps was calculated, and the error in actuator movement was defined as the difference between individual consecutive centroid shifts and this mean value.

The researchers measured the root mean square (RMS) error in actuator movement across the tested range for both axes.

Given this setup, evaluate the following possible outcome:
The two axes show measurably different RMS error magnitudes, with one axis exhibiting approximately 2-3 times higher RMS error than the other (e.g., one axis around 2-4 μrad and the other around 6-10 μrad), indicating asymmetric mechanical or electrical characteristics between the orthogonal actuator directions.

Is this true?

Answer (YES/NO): NO